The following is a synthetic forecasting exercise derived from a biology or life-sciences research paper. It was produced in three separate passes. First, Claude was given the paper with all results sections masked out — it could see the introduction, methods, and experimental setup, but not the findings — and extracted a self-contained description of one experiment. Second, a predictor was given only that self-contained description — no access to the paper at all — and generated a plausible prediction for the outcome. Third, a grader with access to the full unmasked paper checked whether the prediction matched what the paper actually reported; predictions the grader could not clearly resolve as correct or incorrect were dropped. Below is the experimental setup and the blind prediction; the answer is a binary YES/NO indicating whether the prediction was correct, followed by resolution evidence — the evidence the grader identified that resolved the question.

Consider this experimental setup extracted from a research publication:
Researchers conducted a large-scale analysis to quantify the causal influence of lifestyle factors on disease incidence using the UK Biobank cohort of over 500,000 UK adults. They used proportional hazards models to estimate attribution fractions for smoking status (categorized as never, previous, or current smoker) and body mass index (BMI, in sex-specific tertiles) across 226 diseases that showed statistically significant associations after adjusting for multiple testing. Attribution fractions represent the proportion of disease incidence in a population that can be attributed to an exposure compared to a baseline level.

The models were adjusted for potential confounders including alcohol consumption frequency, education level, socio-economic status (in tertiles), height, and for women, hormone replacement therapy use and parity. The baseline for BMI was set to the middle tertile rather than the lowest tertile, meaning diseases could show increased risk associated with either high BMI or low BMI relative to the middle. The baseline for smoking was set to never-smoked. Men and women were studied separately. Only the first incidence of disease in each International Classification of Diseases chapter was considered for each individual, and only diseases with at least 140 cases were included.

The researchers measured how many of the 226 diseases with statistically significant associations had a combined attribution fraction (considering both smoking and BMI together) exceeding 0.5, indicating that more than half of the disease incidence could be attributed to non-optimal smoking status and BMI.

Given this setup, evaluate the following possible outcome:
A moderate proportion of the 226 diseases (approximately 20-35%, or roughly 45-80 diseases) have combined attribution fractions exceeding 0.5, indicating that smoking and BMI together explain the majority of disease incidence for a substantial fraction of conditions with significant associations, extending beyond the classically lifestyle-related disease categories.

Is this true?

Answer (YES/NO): NO